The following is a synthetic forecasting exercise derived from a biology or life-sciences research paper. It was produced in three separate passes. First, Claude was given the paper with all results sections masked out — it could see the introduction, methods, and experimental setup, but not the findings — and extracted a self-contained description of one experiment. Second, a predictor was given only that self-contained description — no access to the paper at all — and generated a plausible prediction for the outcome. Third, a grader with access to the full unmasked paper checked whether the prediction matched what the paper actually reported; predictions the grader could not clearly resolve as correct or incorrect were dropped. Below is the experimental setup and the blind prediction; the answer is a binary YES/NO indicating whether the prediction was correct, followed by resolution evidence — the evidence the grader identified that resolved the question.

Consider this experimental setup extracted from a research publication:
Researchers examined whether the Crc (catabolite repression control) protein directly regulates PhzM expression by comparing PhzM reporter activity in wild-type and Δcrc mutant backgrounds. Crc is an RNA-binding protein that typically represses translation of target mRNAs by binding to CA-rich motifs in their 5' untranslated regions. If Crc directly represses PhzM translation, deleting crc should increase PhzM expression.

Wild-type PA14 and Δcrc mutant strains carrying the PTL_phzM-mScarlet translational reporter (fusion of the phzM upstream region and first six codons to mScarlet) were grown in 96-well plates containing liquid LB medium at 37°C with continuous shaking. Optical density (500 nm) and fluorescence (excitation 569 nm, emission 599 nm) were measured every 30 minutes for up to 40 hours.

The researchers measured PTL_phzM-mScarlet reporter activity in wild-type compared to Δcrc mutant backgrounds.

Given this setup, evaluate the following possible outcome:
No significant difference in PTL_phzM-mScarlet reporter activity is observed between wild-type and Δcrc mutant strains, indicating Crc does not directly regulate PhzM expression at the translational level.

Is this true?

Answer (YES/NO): NO